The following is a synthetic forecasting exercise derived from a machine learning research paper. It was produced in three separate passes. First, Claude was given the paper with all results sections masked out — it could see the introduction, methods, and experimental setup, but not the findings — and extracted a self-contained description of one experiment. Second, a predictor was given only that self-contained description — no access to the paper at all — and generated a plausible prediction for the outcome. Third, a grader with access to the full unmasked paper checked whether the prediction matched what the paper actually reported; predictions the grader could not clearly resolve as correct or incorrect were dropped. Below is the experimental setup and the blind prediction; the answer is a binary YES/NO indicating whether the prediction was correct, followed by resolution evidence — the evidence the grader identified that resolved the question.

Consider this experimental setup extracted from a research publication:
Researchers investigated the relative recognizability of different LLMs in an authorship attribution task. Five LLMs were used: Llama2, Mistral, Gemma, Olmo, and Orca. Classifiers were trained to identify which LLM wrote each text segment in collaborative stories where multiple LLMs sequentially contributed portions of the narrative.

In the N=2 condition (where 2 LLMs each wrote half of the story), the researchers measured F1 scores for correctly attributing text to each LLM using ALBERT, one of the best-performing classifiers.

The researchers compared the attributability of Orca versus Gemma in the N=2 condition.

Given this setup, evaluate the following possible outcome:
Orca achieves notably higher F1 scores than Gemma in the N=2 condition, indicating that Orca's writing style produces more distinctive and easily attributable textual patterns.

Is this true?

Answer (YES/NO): NO